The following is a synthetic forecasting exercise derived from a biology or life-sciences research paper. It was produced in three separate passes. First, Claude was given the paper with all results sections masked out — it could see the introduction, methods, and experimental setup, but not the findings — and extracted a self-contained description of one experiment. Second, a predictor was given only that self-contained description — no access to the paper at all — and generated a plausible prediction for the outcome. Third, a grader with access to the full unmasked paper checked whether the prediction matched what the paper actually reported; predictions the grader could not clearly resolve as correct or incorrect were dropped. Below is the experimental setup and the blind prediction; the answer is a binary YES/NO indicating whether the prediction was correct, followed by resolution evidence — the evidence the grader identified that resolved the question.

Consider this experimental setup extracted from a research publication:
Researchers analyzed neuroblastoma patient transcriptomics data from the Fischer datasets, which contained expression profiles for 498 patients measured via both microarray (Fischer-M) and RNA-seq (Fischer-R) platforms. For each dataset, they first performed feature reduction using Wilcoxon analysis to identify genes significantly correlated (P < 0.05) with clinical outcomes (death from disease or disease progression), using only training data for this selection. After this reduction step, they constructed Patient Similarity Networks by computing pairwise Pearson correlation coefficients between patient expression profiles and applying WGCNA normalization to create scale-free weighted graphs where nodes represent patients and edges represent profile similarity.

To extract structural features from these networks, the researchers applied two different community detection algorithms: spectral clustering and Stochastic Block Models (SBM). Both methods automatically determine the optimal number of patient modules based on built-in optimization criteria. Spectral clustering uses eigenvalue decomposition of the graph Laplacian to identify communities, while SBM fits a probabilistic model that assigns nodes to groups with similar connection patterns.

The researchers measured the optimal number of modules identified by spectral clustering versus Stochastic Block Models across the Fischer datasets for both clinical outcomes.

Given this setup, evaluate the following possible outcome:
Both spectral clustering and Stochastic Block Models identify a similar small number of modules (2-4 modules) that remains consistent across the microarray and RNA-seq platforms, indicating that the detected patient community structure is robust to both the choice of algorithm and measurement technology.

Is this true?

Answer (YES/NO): NO